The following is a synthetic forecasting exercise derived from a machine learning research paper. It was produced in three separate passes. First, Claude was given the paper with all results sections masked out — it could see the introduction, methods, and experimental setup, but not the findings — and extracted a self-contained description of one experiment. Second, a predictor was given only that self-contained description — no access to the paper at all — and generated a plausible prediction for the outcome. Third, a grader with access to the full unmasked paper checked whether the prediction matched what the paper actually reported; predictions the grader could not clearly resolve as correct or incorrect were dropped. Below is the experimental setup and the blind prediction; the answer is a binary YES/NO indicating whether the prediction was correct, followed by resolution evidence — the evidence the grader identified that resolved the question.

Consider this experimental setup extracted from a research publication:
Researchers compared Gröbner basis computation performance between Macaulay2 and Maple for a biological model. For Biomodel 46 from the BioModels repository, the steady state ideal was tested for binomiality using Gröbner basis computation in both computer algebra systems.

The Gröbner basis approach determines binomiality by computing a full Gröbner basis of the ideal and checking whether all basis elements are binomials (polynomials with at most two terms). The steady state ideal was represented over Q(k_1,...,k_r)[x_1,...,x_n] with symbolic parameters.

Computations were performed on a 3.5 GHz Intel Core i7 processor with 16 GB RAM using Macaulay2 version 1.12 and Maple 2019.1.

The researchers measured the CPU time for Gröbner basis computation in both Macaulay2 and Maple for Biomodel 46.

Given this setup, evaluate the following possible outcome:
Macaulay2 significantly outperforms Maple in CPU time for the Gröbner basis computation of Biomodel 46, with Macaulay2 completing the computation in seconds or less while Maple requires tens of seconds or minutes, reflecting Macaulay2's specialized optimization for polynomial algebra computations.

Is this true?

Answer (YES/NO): NO